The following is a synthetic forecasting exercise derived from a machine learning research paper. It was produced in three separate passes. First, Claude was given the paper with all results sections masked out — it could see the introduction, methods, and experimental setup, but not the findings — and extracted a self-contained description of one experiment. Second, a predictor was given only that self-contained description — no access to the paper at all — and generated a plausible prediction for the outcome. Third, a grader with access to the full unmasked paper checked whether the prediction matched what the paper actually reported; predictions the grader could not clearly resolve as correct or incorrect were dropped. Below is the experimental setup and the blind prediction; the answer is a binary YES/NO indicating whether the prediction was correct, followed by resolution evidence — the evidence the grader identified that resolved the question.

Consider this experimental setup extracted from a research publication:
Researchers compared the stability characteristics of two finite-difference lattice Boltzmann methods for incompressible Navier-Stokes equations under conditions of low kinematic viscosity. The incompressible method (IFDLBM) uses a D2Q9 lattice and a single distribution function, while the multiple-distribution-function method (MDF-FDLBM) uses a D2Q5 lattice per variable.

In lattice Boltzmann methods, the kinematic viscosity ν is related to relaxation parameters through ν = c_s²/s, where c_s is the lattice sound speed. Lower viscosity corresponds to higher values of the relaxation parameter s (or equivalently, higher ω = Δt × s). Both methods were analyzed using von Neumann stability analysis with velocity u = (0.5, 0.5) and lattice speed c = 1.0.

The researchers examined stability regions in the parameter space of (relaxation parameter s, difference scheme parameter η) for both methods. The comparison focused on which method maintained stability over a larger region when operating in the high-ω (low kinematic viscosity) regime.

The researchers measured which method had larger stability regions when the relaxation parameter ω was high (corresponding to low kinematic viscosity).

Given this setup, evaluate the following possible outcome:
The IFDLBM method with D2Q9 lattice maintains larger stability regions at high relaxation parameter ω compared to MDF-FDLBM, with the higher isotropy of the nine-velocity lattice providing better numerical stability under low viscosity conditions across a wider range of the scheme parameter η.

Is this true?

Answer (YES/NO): NO